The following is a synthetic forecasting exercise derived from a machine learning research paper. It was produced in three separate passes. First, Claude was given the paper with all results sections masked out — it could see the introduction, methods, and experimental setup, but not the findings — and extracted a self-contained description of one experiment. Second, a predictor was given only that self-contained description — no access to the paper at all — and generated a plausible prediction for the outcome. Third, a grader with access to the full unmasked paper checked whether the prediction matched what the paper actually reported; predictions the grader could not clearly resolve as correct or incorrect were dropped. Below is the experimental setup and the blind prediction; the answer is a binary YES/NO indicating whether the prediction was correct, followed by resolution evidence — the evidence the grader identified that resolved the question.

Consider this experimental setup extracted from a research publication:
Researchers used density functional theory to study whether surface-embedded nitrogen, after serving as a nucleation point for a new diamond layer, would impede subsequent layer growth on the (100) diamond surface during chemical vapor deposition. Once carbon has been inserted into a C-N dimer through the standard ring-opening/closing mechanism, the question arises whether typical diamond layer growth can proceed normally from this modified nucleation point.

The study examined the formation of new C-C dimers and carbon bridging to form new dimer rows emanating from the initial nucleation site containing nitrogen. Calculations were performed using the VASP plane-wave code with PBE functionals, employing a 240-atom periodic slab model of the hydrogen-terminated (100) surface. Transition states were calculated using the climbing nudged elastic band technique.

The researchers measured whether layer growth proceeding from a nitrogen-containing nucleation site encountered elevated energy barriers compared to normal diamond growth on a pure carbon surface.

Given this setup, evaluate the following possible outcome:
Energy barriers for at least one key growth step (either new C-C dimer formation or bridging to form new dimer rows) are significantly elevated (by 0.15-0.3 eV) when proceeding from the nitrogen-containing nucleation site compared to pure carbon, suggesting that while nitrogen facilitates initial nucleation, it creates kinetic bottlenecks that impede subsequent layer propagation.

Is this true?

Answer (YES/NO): NO